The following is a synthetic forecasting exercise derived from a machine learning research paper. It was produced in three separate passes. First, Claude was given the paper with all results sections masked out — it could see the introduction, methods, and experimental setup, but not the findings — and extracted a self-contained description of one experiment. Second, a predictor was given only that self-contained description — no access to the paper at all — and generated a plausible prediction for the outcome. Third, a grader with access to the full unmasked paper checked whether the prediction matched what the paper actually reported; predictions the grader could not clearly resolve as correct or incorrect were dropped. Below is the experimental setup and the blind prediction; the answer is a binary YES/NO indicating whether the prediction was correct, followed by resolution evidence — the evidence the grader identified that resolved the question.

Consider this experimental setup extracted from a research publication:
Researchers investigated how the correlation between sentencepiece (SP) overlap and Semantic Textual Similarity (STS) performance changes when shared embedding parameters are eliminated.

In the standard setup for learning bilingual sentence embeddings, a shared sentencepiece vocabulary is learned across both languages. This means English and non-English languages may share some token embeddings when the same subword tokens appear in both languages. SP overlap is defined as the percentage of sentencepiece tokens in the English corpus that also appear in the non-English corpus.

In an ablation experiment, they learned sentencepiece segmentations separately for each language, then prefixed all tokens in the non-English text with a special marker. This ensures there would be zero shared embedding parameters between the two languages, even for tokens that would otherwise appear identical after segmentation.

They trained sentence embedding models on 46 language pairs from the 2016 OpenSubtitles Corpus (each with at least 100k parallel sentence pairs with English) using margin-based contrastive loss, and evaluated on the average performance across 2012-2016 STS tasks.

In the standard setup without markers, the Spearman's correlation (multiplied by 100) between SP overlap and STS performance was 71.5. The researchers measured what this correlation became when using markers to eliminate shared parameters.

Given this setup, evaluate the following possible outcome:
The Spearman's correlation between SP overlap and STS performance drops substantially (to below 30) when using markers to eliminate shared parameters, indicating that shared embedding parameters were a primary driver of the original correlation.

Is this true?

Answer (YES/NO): YES